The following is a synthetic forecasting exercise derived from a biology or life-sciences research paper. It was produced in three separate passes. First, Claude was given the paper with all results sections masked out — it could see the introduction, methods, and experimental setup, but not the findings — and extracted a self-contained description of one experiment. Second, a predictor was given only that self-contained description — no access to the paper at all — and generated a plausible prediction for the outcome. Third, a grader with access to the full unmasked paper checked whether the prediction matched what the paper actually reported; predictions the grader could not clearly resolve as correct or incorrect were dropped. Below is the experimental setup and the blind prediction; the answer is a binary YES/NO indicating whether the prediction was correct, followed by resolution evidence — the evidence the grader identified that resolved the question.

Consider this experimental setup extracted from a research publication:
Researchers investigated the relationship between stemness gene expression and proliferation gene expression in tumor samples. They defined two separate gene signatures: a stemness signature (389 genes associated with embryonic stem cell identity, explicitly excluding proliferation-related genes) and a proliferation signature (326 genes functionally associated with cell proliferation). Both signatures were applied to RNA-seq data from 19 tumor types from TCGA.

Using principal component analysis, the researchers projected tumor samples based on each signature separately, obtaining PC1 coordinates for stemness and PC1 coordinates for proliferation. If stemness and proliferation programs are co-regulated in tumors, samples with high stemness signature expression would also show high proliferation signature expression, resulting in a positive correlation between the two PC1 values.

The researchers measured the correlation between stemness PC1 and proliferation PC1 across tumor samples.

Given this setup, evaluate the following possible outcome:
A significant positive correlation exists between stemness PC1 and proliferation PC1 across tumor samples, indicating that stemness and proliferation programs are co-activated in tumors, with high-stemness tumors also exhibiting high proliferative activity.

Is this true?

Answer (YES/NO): YES